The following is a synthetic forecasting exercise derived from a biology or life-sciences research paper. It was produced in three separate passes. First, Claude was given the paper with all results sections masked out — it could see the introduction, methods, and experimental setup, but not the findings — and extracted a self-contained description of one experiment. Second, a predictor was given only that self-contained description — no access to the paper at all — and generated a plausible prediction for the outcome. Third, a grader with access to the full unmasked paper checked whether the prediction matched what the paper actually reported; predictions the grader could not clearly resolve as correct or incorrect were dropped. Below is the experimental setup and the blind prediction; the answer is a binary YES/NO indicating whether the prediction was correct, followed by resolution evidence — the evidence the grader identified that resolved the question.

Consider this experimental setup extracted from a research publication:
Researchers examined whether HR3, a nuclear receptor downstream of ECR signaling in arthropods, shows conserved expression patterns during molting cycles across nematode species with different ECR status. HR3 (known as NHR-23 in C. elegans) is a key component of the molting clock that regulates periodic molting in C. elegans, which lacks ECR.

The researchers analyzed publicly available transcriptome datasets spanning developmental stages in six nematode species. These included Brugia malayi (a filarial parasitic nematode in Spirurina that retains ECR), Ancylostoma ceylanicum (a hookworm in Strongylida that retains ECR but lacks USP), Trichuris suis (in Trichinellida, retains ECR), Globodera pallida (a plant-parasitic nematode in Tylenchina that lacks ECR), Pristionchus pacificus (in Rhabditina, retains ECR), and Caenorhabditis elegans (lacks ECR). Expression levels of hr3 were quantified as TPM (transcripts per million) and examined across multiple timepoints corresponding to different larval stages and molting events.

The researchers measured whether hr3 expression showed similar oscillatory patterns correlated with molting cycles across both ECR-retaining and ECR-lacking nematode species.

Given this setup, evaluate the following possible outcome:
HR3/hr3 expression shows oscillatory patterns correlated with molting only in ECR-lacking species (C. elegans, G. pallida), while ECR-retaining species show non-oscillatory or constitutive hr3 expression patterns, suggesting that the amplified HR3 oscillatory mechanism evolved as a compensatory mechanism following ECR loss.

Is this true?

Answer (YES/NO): NO